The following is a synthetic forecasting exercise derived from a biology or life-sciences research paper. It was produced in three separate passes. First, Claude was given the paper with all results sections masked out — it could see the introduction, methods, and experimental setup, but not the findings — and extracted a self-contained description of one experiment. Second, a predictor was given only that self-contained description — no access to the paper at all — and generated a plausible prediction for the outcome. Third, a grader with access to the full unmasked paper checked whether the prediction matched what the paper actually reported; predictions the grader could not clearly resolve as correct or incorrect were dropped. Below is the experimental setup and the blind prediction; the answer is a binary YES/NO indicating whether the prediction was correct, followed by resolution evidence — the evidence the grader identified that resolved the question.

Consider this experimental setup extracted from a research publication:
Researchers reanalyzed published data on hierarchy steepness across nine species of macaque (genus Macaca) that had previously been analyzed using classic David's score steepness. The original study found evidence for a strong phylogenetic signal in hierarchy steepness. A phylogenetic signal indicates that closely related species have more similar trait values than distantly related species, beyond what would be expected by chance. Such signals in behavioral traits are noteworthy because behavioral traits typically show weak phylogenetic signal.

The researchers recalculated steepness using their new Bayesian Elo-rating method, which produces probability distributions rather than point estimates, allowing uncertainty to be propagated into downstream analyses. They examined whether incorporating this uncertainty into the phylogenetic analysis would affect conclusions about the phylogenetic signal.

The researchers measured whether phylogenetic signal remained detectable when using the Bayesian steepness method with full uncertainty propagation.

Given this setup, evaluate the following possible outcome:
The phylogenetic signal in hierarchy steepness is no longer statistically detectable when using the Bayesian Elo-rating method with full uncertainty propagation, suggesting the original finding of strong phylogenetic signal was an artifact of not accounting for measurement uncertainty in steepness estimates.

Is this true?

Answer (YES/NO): NO